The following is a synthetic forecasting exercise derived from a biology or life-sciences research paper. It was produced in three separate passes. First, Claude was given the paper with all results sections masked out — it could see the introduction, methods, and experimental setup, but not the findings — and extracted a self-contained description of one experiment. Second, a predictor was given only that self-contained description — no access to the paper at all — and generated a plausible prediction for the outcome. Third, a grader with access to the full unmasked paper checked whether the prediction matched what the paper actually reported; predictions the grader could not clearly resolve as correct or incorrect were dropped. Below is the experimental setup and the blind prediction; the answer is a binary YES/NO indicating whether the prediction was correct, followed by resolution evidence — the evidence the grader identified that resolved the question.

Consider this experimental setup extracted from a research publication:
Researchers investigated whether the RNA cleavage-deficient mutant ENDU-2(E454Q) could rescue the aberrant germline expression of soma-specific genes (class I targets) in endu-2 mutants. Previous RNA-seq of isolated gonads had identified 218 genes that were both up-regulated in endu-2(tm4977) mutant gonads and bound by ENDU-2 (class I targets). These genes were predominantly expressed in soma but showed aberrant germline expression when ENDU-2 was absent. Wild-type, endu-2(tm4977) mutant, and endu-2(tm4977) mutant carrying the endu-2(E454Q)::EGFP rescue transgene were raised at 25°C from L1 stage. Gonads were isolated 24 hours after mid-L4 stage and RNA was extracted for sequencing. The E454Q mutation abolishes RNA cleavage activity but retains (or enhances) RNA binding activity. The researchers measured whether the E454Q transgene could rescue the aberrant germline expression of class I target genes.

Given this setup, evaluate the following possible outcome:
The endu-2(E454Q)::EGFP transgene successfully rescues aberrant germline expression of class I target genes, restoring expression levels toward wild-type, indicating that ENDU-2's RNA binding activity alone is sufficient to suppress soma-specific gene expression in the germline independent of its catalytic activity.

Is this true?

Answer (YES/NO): YES